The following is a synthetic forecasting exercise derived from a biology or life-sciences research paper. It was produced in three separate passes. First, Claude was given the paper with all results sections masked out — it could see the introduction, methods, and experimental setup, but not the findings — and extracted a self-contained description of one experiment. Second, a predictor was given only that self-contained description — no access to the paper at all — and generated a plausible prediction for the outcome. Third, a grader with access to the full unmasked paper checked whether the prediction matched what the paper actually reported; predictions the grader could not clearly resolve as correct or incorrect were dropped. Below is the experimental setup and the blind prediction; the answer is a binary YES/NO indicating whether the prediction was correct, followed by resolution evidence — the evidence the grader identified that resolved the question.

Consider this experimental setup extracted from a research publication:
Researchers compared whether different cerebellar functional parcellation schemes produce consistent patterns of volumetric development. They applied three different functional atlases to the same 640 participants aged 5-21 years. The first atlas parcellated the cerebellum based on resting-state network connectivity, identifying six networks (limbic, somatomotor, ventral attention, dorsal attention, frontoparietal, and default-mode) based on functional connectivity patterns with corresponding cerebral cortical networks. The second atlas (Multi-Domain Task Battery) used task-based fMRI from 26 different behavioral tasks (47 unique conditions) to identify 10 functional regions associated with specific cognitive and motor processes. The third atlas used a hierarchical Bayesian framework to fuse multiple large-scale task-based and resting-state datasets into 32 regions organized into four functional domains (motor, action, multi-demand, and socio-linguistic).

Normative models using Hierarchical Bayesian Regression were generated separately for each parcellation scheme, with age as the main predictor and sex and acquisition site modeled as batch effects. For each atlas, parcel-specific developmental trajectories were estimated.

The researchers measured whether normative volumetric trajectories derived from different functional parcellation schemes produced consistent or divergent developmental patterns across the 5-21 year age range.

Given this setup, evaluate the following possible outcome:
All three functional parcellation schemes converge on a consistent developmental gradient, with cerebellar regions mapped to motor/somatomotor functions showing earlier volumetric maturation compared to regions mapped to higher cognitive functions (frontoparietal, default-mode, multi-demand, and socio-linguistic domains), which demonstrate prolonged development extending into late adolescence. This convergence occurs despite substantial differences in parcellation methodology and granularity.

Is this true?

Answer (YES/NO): NO